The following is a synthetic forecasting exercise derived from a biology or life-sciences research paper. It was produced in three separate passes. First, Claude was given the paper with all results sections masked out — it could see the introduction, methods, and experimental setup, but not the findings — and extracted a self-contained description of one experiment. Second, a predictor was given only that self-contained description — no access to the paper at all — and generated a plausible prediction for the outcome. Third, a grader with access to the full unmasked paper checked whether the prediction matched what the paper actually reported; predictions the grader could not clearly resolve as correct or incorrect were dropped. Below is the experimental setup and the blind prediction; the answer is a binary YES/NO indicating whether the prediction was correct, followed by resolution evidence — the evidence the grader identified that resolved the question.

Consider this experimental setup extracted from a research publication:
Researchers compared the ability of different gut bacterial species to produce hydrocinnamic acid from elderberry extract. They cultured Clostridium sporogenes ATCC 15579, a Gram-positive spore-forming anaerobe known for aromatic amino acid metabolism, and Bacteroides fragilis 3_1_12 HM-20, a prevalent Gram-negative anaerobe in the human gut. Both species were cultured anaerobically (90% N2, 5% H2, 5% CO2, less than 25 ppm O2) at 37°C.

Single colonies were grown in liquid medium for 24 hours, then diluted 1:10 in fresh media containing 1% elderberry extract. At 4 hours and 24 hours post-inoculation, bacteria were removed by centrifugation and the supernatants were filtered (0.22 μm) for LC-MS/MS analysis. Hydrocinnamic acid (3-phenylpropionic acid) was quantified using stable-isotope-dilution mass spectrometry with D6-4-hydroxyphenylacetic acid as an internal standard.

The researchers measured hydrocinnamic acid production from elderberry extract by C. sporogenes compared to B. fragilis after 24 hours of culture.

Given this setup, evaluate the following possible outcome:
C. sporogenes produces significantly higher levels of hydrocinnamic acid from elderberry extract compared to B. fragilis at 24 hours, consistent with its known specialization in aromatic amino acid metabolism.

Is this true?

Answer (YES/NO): YES